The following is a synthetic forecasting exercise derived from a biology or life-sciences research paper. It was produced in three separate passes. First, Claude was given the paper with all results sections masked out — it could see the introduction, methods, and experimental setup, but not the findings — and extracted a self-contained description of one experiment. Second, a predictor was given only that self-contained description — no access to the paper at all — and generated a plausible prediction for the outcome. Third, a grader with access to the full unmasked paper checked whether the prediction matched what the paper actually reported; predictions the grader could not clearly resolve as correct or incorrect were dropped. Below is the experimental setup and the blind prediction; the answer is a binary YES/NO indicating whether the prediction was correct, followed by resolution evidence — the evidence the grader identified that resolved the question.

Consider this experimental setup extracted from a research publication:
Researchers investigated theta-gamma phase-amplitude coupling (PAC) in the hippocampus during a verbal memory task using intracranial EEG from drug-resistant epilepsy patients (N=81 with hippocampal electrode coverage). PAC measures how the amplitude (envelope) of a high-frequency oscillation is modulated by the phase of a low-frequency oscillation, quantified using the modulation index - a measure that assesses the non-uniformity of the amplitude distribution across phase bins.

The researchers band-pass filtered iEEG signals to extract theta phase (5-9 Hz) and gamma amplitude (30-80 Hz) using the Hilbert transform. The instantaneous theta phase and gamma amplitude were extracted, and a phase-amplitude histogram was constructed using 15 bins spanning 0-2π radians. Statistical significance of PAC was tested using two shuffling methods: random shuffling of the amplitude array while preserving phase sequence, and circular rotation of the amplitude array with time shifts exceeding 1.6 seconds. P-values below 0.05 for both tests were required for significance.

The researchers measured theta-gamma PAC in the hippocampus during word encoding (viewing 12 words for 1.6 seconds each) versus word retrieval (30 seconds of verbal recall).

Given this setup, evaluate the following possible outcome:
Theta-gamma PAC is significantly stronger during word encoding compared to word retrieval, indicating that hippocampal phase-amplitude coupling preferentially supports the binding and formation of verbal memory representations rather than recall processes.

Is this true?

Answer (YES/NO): YES